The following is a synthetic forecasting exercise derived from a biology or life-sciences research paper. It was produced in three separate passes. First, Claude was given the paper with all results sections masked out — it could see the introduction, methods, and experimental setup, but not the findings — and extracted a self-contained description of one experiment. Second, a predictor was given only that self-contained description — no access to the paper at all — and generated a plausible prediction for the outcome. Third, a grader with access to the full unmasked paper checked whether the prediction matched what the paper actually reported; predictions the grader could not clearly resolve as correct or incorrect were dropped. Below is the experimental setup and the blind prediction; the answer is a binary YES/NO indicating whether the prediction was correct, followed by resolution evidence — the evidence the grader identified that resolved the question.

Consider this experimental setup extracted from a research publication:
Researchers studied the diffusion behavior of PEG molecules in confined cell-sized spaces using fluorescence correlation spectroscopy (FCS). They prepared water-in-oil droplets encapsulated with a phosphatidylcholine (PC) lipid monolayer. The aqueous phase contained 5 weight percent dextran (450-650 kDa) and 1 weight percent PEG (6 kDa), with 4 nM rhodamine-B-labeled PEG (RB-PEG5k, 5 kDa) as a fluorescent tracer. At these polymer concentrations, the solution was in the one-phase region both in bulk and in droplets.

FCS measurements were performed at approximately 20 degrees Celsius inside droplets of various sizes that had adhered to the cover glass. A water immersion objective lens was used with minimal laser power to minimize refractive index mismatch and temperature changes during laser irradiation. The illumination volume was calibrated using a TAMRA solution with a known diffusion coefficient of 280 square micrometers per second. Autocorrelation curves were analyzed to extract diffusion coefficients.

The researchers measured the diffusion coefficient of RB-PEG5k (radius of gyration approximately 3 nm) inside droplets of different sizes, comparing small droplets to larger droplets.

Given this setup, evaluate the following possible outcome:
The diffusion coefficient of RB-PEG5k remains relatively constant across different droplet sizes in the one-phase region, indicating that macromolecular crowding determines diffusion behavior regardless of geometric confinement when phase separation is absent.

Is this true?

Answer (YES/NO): NO